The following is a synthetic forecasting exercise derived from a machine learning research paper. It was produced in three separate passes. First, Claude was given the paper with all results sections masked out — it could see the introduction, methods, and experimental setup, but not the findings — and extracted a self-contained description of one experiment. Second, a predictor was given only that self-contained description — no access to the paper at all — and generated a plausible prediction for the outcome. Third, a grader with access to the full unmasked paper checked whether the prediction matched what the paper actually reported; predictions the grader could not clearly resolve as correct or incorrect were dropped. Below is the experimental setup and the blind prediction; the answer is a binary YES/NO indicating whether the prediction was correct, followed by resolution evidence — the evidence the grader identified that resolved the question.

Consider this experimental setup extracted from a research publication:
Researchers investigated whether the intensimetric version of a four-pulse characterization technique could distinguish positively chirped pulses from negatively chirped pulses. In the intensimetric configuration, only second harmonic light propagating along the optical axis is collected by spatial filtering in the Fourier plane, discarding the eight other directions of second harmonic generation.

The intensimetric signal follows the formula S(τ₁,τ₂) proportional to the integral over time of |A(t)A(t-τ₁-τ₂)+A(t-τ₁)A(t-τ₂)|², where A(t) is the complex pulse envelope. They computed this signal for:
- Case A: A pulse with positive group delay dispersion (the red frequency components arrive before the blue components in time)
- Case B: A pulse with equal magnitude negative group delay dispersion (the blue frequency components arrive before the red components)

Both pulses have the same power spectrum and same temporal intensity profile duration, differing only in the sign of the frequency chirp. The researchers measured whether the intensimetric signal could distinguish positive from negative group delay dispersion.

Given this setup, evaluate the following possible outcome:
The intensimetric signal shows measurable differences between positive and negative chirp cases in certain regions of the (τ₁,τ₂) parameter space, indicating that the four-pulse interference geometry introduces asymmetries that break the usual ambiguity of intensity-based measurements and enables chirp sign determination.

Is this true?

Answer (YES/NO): NO